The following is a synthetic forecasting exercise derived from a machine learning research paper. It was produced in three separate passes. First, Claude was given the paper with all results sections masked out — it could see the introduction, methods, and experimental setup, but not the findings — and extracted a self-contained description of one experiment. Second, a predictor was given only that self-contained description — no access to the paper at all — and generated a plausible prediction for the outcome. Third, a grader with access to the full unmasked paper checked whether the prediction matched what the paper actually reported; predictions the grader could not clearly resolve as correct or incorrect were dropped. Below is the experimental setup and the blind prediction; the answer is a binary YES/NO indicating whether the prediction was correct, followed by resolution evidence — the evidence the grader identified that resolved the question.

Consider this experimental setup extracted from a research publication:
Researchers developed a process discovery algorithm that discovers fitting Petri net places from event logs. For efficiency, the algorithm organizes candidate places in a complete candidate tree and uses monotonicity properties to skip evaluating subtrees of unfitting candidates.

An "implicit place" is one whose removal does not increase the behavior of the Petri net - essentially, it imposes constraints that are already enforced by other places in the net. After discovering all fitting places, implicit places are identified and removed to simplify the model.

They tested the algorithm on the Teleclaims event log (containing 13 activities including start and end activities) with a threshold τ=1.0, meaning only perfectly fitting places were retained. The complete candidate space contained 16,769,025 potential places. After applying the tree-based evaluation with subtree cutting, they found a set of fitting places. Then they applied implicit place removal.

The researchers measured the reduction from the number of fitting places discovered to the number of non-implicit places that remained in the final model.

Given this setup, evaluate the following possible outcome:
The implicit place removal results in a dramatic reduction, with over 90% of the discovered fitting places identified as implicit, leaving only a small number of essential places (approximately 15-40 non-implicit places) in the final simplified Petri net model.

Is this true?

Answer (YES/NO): NO